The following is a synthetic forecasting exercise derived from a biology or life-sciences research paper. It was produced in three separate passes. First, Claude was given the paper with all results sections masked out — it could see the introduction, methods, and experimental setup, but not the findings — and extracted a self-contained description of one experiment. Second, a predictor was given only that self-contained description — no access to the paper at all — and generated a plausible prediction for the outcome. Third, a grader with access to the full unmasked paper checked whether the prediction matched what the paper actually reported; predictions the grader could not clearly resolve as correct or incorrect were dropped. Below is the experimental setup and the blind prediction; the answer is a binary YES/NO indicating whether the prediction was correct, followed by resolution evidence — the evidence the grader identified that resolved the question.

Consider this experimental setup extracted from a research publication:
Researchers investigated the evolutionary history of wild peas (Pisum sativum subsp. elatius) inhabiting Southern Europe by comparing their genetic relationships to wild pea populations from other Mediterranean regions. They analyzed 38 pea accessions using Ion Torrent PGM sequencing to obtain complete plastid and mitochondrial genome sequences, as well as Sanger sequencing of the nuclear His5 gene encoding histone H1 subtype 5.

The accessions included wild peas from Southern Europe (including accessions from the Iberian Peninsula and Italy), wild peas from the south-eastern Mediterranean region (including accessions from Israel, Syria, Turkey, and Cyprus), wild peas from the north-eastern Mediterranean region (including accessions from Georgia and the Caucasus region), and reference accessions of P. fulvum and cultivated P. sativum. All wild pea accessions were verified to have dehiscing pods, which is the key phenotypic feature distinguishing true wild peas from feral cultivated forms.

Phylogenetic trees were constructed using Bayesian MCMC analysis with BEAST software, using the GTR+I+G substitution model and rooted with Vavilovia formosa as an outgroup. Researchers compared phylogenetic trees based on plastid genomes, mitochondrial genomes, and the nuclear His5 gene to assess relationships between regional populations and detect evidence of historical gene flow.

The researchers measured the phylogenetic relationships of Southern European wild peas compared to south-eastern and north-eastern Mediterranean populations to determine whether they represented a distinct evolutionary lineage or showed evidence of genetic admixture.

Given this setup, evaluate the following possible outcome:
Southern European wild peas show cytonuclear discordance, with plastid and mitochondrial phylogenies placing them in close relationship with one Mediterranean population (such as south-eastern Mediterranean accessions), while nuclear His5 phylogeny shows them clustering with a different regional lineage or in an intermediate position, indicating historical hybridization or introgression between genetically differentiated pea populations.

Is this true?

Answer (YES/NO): NO